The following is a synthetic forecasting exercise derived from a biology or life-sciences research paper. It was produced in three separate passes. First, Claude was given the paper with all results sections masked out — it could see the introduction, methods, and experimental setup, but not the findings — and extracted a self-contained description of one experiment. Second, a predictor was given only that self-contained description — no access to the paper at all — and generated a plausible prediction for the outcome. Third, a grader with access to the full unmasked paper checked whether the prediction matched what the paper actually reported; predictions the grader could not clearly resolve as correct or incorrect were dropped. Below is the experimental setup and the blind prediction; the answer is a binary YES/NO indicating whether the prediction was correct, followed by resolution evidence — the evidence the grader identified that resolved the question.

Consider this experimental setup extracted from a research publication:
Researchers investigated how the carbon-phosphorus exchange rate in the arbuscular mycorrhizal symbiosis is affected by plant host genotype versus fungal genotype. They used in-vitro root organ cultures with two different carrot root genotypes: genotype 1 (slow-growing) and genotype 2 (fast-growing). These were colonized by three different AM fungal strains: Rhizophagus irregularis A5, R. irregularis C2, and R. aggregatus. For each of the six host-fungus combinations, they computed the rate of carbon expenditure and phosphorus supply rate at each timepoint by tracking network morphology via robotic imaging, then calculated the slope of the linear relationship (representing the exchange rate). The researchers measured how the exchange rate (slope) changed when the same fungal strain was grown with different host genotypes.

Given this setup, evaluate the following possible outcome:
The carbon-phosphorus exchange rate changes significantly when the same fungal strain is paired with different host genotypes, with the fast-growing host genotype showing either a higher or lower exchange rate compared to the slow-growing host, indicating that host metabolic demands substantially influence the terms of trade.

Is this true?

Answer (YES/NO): YES